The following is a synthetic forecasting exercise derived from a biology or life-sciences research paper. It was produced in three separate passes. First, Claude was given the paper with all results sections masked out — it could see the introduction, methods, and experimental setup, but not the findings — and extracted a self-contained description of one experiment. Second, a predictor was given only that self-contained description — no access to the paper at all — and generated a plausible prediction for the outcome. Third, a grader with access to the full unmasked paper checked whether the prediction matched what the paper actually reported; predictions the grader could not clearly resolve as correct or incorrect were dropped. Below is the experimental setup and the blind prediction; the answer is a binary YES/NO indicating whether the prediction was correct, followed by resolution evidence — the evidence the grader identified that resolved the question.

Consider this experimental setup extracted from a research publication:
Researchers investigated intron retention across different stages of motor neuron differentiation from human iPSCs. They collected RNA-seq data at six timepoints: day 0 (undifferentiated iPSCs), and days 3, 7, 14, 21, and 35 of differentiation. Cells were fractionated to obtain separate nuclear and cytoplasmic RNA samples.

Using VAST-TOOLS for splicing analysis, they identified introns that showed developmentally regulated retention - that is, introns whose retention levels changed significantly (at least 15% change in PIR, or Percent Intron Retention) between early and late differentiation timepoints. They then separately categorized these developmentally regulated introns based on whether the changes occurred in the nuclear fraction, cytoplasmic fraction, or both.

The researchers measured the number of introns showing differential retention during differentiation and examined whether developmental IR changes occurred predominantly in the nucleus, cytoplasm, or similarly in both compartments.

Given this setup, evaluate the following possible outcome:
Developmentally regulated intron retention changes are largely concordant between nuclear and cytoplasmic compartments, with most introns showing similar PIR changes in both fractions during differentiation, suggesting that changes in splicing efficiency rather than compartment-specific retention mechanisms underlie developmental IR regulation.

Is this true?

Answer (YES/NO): NO